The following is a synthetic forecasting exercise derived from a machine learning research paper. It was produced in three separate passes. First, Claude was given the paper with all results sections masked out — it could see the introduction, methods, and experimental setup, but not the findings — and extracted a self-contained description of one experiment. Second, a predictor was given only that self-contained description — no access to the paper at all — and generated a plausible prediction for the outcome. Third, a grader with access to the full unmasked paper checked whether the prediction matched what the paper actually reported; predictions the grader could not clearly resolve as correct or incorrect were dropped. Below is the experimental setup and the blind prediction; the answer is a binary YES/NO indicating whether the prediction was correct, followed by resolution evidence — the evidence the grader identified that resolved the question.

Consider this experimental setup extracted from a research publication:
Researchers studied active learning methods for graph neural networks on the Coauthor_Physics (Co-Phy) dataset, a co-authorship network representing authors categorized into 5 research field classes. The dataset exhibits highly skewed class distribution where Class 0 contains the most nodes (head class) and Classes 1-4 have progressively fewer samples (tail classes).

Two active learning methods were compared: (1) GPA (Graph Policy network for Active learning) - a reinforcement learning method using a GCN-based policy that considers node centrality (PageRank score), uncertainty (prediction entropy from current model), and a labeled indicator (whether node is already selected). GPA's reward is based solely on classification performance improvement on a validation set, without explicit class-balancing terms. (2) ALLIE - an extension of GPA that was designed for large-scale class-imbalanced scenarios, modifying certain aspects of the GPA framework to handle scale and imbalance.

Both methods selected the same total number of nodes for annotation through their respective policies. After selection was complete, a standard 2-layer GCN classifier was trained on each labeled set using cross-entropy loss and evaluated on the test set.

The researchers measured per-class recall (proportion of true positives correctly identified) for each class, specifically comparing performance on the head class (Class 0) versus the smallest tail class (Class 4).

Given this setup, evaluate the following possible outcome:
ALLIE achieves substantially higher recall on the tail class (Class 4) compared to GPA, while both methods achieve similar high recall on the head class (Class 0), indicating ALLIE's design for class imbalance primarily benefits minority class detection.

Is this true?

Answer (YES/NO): NO